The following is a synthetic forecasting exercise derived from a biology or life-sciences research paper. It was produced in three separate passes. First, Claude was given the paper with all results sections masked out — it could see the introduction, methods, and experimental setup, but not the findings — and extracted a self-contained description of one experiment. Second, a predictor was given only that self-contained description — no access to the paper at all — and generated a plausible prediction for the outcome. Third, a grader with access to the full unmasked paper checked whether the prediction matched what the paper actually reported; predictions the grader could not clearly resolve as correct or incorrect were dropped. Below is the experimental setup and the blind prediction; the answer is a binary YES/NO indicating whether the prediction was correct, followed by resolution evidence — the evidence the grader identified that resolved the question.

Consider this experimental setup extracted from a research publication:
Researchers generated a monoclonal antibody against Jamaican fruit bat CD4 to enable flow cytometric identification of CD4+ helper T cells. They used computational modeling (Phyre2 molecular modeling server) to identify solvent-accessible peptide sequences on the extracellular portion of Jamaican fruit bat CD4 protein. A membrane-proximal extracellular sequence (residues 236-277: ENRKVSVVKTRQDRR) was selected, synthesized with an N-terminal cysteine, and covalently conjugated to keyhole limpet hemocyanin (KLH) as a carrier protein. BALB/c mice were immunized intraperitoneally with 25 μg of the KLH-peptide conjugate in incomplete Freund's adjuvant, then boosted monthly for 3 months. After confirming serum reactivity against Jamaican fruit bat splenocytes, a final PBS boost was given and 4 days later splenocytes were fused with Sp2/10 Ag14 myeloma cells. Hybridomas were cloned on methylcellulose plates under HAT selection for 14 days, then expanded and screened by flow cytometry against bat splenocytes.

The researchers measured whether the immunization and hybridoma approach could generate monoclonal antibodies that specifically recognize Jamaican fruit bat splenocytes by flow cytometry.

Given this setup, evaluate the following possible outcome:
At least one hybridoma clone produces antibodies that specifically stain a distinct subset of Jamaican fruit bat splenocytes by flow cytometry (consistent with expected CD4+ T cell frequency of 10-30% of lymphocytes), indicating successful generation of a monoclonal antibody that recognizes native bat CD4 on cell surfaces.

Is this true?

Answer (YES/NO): YES